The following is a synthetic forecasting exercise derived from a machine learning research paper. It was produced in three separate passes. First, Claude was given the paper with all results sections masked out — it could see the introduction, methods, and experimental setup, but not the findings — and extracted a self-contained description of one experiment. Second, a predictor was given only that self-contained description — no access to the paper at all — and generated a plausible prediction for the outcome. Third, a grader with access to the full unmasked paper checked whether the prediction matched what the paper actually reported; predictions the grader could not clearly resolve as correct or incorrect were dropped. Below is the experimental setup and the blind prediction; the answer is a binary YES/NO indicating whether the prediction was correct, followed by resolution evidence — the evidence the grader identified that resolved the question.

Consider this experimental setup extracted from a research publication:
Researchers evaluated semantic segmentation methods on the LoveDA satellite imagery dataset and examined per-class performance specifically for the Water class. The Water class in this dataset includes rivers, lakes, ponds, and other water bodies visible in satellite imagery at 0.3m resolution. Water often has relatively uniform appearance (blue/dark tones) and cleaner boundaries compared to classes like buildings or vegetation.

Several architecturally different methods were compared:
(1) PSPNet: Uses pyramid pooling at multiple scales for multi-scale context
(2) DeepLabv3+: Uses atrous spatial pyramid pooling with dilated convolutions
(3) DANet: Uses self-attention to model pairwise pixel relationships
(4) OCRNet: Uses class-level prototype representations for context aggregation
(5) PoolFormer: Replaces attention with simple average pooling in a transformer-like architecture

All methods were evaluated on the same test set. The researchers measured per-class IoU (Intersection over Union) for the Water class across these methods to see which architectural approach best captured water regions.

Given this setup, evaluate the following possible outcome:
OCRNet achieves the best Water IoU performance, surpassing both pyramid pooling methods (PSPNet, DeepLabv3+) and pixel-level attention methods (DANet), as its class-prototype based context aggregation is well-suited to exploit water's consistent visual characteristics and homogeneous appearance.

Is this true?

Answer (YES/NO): NO